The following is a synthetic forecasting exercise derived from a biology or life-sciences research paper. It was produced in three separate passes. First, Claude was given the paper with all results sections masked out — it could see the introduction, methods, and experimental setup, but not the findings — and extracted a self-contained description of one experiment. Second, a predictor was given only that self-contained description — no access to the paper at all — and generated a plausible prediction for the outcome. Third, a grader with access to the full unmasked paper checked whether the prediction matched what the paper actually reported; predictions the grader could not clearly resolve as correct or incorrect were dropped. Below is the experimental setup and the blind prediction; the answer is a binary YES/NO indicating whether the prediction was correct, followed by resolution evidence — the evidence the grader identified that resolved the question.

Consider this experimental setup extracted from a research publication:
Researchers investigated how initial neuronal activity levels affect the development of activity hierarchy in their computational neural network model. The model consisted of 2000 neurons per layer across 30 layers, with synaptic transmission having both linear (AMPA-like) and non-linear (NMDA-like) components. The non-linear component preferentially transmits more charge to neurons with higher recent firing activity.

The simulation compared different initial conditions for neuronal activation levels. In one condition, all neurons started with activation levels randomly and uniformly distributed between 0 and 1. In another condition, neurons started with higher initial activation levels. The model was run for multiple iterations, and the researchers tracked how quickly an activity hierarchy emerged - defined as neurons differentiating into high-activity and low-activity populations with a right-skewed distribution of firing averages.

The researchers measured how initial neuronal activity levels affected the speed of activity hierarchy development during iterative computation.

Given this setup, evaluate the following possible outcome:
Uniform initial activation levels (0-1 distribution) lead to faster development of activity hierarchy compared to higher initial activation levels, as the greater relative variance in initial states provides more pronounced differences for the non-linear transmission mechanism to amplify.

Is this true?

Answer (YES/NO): NO